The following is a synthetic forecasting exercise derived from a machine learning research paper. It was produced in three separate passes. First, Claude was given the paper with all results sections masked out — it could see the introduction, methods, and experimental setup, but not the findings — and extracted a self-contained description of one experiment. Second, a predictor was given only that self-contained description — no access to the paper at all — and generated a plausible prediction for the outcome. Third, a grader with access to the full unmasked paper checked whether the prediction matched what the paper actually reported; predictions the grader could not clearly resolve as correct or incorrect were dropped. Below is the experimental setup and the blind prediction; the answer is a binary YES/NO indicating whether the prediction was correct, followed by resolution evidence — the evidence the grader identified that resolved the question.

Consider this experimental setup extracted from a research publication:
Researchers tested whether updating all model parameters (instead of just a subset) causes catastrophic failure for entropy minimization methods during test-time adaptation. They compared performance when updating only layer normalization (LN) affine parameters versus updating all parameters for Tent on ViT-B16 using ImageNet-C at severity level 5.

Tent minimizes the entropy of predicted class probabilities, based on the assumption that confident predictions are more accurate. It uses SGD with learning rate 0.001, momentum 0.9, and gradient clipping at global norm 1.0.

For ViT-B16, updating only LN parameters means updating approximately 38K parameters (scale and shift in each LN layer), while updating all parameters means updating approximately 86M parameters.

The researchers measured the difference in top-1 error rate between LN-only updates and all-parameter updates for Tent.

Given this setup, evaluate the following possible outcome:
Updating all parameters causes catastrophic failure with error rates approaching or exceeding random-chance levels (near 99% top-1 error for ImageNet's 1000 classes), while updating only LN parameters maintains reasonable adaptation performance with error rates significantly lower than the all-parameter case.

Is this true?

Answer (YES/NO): NO